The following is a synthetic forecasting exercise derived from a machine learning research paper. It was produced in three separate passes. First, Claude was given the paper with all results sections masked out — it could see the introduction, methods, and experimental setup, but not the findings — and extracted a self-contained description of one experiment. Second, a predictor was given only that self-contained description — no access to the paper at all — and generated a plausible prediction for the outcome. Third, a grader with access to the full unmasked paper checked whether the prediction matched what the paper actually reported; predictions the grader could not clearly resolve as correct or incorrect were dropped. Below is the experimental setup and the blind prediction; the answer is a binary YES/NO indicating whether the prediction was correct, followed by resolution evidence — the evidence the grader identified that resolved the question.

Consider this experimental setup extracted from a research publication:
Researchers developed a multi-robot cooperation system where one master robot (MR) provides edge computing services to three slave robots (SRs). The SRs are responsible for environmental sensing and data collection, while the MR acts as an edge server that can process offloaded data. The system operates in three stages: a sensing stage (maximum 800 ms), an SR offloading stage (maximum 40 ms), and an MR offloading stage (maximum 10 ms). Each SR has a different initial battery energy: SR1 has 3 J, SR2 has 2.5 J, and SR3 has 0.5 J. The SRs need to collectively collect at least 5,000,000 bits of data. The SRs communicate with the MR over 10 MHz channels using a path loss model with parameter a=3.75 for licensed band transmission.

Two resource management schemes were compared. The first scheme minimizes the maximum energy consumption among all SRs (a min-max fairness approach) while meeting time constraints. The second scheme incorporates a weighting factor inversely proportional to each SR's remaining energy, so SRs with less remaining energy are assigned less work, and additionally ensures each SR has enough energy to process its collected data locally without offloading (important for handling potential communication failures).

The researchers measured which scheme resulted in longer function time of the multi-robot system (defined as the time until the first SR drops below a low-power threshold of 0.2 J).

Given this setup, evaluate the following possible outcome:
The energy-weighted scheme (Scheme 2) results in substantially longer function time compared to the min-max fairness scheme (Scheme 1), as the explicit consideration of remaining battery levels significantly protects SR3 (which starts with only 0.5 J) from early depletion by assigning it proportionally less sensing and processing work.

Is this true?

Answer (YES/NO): YES